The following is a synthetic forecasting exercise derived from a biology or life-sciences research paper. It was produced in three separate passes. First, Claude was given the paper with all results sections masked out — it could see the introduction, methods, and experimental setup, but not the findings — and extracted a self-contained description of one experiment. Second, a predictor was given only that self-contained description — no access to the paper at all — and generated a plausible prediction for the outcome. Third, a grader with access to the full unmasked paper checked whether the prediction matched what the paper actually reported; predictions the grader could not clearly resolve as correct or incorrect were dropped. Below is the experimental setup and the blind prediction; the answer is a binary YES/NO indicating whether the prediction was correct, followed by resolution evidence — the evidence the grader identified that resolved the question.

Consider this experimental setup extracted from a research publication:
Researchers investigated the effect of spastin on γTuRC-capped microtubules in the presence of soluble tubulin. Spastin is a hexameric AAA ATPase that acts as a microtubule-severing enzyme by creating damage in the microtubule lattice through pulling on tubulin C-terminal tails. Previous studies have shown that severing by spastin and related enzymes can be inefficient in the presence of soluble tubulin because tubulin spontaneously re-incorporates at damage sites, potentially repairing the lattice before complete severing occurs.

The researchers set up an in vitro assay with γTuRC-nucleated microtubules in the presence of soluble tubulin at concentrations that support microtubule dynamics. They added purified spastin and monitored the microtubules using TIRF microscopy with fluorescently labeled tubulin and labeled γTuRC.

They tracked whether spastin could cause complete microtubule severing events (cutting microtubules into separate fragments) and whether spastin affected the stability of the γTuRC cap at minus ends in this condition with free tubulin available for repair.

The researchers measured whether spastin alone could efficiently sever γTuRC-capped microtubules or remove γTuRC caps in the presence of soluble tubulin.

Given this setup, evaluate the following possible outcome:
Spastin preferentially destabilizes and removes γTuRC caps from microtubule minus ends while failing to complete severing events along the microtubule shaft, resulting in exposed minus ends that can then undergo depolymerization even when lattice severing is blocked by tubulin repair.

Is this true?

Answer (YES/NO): NO